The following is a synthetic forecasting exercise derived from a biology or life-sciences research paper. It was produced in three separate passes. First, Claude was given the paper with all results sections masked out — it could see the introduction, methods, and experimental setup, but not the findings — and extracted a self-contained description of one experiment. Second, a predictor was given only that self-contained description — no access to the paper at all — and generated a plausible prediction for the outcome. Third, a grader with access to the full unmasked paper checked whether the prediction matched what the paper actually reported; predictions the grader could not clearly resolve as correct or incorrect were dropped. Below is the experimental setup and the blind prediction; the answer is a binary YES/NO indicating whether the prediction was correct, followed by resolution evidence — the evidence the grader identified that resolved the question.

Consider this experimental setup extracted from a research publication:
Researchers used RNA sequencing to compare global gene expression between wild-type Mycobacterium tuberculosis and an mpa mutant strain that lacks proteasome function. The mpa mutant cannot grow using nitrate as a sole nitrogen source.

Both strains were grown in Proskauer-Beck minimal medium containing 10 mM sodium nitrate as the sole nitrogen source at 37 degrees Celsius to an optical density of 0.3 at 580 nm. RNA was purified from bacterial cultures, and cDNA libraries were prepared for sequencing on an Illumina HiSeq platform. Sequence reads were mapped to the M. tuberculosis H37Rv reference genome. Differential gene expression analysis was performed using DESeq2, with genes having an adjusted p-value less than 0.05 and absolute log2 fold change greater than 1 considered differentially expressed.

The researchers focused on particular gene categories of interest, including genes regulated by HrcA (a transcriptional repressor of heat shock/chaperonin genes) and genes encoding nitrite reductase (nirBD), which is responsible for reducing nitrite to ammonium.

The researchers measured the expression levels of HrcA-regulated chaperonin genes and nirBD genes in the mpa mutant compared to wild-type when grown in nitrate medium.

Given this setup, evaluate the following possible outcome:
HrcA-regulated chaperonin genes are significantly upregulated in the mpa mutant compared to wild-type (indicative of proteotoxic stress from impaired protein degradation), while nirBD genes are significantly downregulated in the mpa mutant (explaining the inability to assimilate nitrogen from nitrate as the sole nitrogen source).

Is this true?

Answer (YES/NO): NO